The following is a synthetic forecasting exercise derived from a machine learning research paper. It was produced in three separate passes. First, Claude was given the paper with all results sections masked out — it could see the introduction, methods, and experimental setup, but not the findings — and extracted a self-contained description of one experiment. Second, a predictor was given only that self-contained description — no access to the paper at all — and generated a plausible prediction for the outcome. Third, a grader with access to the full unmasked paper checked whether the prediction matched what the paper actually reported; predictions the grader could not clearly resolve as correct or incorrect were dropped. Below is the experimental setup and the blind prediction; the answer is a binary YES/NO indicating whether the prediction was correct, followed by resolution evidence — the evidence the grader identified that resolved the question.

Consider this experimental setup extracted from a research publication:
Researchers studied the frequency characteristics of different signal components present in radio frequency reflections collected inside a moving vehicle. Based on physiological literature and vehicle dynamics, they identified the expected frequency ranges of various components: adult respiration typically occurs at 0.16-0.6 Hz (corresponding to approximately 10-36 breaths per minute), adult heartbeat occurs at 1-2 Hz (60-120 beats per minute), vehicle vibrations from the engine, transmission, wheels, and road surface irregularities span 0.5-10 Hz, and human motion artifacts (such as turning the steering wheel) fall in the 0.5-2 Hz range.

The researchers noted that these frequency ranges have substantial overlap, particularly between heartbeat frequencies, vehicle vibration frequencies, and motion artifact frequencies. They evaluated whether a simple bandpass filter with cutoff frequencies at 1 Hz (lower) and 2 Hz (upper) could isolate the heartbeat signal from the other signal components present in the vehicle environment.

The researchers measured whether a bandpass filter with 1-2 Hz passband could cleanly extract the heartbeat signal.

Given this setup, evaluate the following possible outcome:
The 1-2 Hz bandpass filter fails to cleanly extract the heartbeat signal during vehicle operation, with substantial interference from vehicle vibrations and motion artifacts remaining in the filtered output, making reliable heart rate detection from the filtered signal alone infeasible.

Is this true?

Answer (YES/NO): YES